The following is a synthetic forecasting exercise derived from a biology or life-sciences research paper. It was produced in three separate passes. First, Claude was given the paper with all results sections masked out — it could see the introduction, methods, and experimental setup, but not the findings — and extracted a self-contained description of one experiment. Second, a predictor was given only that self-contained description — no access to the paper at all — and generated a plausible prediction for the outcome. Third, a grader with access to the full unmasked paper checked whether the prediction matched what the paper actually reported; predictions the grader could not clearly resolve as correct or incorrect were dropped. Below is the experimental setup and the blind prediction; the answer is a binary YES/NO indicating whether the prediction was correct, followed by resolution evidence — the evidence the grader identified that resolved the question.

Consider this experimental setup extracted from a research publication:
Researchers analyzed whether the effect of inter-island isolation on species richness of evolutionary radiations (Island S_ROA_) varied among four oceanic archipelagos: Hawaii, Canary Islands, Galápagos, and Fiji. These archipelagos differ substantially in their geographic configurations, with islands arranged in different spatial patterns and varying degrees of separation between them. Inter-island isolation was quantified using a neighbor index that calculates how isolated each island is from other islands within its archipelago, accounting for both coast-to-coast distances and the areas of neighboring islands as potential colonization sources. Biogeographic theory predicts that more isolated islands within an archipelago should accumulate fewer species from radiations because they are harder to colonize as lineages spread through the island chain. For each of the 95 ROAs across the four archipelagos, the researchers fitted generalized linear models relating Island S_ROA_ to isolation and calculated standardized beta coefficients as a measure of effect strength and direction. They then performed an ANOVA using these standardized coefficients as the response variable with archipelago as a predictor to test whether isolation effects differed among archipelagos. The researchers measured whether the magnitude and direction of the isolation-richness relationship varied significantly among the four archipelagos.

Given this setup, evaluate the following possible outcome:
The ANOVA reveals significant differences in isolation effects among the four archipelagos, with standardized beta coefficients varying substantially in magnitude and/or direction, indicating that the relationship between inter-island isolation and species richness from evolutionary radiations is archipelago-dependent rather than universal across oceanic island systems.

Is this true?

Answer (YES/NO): YES